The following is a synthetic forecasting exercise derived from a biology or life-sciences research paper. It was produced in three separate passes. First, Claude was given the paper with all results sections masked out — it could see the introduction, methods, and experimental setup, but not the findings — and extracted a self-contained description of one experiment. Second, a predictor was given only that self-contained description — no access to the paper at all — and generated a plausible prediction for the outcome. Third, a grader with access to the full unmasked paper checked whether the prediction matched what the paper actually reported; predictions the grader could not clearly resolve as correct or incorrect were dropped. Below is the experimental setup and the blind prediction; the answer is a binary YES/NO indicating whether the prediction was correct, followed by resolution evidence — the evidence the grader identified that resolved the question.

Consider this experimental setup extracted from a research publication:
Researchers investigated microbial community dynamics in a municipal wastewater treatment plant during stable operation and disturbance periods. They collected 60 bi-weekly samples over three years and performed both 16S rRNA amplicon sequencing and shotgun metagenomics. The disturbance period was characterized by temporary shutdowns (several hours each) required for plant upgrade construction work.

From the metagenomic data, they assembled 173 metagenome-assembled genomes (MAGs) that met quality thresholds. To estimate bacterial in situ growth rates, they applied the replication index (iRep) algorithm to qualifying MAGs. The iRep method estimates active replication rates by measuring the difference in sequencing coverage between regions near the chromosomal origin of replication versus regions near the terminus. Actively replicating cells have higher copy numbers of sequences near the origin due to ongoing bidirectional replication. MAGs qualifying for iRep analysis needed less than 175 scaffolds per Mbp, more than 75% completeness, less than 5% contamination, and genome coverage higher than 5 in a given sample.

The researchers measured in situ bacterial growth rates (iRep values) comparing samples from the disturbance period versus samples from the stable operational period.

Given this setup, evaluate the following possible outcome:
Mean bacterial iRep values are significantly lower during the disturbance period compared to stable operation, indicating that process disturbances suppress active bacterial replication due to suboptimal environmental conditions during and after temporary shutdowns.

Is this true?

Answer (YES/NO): NO